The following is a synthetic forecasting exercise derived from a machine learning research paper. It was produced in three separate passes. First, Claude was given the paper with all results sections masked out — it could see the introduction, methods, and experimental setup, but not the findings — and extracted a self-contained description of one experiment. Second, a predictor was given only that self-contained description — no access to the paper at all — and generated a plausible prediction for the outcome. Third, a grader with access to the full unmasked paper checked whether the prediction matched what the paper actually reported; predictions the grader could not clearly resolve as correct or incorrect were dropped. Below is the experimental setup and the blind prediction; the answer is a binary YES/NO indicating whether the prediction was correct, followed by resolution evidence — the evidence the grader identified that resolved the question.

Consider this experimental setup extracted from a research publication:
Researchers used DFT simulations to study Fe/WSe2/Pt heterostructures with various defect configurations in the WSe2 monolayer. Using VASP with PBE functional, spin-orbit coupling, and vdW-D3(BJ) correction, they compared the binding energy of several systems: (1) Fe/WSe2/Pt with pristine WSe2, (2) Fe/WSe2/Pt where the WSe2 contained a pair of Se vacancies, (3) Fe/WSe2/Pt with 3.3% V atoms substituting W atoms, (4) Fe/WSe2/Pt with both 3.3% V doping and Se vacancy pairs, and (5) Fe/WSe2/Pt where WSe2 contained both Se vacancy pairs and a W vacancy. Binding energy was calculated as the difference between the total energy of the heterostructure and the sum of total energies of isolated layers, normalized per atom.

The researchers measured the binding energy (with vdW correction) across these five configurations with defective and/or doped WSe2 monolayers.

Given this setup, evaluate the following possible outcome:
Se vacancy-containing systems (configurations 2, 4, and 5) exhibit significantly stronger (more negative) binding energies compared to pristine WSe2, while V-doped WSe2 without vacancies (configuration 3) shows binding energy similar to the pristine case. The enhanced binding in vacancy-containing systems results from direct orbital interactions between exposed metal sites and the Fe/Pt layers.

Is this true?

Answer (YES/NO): NO